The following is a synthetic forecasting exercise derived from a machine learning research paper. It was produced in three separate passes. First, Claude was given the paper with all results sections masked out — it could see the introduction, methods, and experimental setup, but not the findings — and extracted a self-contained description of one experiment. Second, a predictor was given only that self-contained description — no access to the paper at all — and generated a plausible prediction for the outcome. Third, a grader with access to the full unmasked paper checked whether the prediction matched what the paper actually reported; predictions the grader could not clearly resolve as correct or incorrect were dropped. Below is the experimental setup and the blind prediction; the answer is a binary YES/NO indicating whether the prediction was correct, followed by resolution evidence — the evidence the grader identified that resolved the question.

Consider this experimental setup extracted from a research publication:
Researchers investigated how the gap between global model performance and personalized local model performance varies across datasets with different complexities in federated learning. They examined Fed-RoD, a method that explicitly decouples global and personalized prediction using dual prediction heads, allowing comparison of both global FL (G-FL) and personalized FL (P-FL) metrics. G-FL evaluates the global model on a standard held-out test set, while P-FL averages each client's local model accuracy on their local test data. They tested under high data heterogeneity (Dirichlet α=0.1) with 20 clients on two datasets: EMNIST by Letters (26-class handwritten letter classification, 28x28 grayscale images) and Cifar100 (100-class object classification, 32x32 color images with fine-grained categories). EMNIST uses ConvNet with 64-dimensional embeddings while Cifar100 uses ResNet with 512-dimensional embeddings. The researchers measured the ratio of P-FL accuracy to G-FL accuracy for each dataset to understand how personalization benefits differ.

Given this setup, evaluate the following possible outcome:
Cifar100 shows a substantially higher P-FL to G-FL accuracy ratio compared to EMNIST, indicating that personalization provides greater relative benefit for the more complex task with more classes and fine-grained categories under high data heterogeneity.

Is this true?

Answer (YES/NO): YES